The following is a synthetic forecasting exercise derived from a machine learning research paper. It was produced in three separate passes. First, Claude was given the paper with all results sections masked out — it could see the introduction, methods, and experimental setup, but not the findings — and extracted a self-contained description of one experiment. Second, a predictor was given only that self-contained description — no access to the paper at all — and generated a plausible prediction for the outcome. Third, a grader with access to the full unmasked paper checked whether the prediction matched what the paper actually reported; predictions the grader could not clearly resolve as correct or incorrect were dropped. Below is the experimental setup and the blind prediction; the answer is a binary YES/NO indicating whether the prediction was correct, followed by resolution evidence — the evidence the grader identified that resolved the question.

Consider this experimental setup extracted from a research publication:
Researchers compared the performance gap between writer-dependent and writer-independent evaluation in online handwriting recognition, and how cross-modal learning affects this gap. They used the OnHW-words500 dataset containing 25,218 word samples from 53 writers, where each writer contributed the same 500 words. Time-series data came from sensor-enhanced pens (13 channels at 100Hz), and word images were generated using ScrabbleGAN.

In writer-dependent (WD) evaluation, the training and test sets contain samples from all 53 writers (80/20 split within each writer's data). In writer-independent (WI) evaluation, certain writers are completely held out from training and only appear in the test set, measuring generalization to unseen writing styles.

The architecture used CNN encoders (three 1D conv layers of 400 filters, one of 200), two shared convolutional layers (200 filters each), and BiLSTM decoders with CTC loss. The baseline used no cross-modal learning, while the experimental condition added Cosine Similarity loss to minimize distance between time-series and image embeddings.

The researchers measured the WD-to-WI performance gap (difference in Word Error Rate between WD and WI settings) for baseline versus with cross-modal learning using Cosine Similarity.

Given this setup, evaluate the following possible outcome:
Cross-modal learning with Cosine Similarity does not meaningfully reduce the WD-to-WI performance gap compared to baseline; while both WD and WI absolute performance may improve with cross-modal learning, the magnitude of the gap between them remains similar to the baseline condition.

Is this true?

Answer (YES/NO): YES